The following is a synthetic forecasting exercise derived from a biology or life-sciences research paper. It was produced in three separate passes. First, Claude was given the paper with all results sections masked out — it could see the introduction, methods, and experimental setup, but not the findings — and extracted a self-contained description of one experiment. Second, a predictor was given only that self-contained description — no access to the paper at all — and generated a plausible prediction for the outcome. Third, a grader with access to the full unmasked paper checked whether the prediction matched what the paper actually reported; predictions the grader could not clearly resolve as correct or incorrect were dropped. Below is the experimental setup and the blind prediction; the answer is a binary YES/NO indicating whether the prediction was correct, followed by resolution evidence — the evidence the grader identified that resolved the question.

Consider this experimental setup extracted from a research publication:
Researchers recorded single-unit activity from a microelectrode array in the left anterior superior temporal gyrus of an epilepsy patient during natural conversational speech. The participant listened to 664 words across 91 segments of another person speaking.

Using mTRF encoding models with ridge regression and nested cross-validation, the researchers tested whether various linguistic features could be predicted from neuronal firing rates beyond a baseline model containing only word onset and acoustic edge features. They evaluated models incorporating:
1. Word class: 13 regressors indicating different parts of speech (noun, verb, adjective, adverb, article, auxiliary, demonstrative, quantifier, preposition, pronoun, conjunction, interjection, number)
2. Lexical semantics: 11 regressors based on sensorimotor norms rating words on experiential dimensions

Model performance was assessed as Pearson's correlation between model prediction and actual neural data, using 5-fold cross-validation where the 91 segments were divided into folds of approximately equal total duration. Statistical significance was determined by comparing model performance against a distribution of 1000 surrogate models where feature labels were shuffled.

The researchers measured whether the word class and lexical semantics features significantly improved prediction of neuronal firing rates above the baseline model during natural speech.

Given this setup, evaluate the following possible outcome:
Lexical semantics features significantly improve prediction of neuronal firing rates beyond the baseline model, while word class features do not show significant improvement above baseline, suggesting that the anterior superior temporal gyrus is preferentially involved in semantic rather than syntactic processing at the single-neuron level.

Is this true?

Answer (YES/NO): NO